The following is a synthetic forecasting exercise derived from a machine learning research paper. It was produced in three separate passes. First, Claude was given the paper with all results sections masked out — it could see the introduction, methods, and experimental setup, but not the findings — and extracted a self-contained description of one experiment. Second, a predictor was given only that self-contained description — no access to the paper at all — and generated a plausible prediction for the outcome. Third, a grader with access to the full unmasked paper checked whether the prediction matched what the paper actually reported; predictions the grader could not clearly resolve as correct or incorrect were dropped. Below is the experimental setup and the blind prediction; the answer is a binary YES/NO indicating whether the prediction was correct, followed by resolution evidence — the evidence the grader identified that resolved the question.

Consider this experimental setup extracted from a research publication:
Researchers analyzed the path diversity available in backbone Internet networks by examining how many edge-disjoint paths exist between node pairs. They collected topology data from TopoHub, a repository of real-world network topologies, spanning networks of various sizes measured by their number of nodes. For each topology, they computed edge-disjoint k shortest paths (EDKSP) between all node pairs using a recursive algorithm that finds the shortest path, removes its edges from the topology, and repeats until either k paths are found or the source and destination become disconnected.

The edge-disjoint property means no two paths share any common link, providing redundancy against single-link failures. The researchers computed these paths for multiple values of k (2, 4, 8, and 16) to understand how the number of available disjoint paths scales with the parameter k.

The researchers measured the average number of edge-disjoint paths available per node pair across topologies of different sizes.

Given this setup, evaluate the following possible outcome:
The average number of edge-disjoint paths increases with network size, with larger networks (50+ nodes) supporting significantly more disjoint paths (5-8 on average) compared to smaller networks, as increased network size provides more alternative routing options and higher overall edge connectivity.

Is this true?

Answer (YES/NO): NO